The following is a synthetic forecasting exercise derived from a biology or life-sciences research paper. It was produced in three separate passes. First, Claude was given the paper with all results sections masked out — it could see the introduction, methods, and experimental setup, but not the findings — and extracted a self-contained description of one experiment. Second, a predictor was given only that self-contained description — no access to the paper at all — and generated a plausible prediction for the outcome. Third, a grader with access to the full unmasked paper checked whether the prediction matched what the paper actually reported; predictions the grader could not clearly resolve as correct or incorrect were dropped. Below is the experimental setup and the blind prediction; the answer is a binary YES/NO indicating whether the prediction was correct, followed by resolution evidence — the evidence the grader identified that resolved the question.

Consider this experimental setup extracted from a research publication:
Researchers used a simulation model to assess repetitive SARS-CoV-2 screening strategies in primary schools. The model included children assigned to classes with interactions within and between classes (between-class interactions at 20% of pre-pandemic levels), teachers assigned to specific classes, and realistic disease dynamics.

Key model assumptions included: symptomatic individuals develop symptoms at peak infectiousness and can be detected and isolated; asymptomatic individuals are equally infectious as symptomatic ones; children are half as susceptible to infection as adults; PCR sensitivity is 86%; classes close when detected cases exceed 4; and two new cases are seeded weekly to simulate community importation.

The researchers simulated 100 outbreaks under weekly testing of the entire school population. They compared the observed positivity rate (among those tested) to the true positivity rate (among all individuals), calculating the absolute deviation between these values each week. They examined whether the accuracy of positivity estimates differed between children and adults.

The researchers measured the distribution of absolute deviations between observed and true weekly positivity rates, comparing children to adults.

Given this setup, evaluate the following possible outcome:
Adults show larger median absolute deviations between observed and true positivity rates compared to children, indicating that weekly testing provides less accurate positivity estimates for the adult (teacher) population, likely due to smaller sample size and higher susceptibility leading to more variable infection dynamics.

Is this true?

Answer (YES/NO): YES